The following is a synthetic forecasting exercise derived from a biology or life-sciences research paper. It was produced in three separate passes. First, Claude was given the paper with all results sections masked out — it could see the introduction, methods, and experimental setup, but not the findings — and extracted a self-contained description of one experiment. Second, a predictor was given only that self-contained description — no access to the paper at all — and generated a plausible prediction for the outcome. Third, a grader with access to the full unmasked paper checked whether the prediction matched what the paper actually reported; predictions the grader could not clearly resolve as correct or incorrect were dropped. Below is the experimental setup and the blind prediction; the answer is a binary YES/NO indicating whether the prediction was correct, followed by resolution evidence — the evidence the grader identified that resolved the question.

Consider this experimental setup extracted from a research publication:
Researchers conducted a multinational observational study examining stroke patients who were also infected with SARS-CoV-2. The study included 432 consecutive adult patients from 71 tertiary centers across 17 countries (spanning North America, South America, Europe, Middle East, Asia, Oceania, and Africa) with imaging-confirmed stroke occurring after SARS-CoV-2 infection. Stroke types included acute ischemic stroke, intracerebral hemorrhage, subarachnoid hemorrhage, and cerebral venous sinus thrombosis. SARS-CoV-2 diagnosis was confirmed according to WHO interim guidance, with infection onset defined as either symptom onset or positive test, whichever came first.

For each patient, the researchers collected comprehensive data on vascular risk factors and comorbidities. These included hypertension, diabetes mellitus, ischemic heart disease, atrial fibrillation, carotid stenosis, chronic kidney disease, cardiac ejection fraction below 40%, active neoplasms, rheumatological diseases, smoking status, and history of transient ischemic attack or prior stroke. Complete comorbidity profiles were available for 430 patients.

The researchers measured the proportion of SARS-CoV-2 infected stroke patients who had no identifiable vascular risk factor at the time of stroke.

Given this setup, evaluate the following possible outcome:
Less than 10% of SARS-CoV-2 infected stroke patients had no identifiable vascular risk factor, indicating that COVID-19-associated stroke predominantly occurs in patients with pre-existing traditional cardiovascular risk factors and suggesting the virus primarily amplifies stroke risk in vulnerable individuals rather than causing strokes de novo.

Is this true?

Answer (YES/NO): NO